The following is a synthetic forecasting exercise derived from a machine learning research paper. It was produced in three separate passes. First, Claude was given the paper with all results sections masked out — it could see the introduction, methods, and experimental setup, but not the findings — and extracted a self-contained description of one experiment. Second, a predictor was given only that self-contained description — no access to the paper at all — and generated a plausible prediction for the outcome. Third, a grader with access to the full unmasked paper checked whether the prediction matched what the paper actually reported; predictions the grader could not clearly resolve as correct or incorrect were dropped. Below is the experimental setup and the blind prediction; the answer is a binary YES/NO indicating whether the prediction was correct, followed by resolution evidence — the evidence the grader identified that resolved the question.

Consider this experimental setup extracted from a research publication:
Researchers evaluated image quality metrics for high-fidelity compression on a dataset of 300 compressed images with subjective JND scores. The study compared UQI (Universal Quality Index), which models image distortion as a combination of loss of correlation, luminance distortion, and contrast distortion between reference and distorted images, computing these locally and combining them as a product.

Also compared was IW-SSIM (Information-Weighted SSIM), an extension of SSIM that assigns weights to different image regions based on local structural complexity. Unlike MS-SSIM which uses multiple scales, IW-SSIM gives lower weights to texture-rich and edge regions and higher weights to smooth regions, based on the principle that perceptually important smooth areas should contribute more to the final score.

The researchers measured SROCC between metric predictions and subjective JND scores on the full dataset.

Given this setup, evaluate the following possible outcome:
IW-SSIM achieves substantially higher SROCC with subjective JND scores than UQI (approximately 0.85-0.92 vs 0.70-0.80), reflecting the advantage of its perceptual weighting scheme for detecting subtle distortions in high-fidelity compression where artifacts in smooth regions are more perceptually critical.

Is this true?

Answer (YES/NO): NO